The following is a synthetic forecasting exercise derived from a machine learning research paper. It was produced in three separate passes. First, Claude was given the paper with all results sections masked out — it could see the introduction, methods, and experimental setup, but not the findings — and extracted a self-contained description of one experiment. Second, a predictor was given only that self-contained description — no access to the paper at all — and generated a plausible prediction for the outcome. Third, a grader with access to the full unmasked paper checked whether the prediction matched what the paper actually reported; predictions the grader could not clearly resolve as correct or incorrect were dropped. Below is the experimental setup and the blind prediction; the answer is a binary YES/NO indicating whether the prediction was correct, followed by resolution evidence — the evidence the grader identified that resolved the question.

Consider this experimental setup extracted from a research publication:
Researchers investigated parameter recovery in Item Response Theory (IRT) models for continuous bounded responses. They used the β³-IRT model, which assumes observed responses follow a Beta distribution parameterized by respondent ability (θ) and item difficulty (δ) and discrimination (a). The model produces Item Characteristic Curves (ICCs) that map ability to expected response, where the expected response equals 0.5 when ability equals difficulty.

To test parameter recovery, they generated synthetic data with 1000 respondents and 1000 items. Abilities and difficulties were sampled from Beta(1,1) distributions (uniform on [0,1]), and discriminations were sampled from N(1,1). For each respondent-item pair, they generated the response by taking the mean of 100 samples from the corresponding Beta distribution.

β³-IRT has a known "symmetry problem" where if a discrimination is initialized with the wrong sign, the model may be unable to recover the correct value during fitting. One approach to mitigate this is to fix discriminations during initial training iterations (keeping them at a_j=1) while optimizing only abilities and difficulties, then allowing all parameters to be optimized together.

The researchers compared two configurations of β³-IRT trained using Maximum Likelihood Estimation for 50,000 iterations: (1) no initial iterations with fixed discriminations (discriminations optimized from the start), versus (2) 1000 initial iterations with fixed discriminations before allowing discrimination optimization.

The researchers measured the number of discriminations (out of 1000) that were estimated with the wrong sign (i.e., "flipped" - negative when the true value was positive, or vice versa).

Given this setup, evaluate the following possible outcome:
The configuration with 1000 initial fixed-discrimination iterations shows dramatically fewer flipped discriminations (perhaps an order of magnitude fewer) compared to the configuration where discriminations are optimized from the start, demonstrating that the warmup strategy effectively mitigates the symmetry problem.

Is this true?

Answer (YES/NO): NO